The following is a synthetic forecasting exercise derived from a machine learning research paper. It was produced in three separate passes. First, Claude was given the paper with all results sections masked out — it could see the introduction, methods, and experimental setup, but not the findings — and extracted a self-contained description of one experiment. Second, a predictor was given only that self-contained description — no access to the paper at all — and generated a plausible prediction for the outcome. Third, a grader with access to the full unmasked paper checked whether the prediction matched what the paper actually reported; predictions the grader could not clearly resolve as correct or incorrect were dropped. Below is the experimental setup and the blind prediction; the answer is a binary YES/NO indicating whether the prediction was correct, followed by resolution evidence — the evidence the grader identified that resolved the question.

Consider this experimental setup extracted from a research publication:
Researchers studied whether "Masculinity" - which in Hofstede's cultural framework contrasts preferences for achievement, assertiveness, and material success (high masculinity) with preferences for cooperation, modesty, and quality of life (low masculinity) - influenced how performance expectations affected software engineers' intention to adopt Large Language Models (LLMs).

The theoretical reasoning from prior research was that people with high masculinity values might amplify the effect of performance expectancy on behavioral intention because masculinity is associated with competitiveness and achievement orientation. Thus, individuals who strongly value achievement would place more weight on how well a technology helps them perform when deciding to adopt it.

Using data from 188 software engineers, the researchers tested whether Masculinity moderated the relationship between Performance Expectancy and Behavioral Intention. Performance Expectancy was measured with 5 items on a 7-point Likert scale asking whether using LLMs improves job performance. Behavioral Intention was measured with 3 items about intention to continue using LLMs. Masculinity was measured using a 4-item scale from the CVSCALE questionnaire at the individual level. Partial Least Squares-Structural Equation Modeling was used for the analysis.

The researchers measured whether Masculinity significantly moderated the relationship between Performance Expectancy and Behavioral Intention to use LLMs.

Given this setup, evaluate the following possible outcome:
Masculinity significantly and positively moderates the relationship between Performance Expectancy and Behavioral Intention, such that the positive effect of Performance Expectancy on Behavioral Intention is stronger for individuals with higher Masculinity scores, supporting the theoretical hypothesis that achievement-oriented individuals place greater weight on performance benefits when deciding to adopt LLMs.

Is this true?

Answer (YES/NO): NO